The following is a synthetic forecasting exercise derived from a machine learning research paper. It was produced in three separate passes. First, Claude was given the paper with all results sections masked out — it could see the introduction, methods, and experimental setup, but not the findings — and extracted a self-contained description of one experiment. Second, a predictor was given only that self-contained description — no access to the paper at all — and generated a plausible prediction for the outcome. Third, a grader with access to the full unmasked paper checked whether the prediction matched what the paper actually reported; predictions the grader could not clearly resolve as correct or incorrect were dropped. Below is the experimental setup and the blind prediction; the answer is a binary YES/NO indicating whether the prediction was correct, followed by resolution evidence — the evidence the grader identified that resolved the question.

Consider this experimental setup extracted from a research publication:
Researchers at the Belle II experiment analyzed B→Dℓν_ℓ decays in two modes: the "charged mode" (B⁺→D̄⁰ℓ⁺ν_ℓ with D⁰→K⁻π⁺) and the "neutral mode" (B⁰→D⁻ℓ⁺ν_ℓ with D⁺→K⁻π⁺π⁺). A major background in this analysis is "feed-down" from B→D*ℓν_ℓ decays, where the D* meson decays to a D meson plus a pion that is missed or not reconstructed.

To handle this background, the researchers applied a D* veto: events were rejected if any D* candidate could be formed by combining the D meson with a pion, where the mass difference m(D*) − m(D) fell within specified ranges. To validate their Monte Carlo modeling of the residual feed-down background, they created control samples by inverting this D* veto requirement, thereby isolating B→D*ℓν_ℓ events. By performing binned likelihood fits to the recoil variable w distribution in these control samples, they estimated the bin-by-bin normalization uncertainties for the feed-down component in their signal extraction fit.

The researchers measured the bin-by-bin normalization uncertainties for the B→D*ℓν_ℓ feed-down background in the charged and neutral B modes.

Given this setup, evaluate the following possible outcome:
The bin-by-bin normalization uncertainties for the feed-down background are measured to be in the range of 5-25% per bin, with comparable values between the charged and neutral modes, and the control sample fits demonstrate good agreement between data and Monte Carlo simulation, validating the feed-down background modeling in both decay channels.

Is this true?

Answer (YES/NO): NO